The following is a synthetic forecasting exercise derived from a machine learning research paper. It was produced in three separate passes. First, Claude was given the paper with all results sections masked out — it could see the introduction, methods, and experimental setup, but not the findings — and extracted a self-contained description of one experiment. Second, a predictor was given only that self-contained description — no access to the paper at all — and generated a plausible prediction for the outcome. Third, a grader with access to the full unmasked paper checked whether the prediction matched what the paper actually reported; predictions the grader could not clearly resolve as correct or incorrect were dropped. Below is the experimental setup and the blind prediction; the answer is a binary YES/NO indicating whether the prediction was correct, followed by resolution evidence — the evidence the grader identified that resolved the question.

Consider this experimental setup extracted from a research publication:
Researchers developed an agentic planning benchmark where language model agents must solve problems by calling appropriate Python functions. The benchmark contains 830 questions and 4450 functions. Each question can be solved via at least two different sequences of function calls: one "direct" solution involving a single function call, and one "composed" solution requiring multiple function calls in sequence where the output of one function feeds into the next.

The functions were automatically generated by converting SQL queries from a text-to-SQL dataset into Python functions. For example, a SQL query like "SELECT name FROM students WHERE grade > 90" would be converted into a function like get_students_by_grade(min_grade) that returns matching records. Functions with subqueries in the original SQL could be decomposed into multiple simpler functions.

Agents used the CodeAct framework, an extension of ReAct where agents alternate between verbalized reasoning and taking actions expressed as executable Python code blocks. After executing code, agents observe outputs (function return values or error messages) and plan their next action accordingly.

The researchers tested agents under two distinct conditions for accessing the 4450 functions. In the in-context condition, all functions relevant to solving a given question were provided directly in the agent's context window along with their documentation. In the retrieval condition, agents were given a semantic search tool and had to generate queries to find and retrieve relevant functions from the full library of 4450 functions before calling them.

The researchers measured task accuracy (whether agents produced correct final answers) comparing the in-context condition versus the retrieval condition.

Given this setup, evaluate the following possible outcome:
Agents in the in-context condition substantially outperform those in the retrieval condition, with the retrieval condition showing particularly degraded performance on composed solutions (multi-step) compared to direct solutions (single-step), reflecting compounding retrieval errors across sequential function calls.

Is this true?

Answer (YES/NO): NO